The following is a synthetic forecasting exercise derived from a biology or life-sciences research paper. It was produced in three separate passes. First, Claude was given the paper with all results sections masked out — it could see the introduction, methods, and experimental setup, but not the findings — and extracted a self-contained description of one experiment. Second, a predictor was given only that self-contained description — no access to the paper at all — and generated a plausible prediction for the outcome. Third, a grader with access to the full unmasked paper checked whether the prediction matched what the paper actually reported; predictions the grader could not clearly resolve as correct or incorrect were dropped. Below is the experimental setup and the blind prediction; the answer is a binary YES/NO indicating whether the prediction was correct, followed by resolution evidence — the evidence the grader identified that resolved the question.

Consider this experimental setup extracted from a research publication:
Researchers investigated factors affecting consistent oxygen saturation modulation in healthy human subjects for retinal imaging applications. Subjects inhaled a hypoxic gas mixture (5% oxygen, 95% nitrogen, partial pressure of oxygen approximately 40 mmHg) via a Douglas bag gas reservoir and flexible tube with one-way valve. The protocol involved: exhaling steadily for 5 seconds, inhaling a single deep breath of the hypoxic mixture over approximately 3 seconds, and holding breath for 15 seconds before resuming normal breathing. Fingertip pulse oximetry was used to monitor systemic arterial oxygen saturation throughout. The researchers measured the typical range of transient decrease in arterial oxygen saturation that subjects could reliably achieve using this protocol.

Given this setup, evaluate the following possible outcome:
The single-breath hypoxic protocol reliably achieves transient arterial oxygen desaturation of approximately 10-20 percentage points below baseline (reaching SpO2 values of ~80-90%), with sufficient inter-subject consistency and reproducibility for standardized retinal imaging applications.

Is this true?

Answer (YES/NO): NO